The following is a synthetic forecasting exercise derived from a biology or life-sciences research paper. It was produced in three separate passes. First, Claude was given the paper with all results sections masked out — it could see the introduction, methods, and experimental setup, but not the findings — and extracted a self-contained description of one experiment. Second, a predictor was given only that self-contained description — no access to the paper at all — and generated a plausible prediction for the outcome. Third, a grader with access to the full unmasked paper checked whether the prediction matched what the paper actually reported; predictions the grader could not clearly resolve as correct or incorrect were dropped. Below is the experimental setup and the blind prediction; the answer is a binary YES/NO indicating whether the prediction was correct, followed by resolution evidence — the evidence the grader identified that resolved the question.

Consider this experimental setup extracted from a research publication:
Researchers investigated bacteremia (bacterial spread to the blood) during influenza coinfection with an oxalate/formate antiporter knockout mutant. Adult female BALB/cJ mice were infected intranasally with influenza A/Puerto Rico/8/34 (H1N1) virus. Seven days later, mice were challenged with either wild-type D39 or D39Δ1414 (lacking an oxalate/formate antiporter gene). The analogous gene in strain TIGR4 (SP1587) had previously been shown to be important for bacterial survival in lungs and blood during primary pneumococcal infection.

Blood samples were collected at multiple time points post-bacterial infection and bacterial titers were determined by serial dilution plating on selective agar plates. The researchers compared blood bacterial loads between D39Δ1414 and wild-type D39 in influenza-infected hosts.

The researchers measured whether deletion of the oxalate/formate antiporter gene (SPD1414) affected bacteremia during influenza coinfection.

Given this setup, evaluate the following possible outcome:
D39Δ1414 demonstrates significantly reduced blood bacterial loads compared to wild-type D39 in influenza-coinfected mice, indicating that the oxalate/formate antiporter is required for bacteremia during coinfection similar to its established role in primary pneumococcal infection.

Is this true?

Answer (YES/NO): NO